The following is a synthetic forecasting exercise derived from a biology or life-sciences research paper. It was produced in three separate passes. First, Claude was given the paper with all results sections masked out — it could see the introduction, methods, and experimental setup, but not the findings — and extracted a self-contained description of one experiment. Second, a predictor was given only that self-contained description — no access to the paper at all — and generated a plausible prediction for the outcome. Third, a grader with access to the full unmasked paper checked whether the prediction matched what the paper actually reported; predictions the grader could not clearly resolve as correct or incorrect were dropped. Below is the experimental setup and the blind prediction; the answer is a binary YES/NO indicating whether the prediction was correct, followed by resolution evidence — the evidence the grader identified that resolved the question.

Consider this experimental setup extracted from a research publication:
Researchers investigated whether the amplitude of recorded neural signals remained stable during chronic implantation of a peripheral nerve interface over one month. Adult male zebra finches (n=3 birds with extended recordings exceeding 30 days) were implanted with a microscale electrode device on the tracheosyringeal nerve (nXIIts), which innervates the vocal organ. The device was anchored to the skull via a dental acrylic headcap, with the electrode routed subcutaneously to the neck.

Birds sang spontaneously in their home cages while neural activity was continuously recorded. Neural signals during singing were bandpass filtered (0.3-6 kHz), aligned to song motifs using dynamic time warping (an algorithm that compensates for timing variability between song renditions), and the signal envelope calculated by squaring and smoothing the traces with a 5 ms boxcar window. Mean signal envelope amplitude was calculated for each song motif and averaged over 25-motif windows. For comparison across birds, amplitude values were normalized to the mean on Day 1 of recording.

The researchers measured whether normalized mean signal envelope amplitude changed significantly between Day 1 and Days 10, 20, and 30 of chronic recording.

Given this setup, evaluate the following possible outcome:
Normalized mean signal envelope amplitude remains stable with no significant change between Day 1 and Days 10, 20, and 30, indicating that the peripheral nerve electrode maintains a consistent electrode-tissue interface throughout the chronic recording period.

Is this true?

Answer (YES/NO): YES